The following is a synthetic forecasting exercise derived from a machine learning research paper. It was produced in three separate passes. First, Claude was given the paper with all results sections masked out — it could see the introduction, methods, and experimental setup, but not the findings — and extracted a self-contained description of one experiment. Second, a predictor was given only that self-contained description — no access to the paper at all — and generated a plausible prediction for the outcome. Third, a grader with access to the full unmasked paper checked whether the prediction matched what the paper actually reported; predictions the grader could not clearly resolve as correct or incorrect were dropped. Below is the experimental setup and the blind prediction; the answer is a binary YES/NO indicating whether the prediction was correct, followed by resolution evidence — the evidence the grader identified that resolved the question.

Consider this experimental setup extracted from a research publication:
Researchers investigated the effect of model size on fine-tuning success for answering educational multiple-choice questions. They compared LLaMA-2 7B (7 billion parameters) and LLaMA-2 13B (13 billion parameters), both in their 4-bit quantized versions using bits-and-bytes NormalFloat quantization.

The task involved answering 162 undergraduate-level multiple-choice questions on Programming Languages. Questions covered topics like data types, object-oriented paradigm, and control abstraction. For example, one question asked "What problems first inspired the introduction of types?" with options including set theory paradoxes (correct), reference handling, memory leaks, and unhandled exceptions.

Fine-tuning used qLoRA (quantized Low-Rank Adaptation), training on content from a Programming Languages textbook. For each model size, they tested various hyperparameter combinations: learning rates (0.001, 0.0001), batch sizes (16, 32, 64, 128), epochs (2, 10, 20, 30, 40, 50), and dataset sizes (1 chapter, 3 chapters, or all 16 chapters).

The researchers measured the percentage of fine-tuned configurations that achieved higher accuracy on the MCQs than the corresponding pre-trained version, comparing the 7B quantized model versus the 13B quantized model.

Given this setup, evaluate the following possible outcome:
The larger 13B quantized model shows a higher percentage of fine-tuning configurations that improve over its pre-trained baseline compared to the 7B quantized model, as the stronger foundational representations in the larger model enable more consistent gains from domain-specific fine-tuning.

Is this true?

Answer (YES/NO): YES